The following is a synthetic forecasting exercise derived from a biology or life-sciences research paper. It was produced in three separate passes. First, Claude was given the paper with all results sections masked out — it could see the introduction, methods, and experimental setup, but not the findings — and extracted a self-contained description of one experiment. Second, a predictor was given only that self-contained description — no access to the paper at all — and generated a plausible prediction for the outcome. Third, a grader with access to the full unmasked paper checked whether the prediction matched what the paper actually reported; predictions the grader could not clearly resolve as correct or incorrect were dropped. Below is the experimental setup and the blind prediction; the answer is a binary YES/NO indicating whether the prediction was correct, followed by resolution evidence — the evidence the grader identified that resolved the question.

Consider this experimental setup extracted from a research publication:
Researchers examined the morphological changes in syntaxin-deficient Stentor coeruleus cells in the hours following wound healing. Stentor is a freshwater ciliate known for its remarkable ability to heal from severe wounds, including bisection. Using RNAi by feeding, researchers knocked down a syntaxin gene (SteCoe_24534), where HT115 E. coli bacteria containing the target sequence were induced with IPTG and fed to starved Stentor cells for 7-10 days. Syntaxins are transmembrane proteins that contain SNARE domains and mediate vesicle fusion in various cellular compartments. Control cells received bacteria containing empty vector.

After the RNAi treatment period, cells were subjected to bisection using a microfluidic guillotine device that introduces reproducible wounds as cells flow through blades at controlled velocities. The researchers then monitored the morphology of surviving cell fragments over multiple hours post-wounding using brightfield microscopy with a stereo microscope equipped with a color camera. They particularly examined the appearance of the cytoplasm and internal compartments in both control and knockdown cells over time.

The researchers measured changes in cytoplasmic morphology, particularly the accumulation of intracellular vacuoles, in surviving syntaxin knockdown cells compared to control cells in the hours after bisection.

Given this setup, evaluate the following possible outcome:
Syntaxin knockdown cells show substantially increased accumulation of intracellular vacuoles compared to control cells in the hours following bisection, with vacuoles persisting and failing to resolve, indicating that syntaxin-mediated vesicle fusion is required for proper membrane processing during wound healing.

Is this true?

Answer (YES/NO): YES